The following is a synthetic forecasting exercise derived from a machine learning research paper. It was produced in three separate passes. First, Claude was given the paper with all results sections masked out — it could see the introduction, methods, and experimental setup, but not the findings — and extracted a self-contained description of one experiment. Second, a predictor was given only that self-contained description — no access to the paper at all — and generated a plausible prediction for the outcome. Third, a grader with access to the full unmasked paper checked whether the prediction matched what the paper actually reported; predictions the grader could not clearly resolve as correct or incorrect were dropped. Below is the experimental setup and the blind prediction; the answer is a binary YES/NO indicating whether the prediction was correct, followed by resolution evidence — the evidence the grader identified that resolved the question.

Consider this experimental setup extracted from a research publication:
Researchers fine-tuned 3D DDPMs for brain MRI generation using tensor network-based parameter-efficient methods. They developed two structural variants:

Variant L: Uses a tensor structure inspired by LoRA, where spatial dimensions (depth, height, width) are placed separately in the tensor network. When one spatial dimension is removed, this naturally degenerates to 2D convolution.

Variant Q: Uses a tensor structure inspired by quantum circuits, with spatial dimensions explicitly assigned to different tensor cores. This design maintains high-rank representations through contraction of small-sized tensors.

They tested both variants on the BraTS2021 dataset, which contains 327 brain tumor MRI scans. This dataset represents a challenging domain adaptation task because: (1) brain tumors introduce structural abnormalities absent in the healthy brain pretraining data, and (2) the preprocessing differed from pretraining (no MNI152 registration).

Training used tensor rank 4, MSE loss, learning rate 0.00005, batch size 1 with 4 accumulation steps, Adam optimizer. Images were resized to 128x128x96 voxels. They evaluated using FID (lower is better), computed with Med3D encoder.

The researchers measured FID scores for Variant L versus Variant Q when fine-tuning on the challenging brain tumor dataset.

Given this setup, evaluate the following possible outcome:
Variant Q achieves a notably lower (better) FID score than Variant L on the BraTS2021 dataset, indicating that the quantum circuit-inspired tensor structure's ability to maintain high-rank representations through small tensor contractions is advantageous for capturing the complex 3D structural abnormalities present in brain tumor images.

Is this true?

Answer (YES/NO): NO